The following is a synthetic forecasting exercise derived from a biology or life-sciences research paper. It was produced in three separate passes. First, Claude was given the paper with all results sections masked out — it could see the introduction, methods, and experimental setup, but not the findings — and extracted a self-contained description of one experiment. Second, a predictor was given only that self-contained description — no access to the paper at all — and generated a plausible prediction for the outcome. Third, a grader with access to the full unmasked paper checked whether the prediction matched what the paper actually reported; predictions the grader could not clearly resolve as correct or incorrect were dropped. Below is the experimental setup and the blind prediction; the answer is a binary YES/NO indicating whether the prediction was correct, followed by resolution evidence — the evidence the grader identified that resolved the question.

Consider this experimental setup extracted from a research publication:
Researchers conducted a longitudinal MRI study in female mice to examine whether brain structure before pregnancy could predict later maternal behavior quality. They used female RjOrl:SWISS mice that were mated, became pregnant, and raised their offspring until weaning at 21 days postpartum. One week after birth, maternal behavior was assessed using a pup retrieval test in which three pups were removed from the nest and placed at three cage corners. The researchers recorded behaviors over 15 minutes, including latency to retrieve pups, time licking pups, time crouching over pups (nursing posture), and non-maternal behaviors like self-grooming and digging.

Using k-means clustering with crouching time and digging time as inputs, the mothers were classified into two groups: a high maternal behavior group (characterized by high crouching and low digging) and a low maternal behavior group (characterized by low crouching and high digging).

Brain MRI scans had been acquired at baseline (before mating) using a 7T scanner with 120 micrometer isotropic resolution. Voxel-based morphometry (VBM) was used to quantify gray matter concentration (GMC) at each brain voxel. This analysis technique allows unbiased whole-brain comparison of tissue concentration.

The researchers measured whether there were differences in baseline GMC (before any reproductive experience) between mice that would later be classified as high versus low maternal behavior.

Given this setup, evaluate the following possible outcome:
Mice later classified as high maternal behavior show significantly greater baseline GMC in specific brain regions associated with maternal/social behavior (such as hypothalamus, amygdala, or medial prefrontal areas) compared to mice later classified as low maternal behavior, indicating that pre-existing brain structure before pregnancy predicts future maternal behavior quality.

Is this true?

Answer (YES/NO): NO